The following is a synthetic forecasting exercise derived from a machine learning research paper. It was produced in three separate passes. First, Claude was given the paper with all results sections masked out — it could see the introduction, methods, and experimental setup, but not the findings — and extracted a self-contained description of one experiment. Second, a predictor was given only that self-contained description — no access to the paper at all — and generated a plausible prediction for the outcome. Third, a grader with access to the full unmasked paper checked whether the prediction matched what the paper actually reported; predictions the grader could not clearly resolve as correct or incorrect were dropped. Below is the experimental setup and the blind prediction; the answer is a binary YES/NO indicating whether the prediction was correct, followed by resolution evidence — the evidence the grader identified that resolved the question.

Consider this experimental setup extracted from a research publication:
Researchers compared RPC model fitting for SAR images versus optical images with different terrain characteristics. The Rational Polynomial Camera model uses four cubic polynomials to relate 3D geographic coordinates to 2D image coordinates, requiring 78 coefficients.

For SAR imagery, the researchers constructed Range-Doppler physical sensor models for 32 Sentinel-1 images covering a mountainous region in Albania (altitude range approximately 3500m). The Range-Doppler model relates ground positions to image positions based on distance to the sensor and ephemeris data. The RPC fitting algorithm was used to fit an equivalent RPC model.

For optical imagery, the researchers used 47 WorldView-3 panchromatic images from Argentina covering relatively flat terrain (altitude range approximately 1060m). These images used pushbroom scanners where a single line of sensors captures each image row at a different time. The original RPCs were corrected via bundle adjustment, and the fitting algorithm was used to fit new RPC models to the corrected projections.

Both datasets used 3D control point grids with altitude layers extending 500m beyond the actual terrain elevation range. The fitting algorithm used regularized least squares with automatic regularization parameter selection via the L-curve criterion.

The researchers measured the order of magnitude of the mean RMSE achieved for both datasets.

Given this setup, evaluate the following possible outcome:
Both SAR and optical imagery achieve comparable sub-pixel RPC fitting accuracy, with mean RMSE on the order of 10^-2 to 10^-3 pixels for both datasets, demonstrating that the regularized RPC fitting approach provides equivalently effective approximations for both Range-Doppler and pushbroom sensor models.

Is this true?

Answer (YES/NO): NO